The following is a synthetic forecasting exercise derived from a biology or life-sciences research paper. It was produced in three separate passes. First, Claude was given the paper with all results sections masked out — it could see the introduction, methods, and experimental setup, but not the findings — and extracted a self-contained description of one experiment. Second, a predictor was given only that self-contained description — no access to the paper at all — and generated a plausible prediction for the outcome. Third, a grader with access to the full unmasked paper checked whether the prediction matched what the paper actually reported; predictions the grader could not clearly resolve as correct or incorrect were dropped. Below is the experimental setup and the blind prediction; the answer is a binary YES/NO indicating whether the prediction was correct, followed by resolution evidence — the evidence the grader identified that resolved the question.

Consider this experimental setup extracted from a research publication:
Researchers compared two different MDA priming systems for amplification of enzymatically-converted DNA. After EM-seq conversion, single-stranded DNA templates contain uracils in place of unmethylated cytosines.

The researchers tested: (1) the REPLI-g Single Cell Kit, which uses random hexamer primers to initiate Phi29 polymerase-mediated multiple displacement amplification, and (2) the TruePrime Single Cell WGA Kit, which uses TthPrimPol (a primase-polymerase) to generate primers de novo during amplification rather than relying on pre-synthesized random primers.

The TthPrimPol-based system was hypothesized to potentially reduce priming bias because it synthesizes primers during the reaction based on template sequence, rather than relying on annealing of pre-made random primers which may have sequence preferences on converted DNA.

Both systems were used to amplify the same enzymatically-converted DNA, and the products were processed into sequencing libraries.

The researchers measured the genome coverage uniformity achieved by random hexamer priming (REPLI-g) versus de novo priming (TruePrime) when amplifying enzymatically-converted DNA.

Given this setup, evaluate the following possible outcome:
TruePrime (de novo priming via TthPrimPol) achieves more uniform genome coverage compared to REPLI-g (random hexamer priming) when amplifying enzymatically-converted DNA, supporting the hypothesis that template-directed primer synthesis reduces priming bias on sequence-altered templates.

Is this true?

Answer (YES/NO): NO